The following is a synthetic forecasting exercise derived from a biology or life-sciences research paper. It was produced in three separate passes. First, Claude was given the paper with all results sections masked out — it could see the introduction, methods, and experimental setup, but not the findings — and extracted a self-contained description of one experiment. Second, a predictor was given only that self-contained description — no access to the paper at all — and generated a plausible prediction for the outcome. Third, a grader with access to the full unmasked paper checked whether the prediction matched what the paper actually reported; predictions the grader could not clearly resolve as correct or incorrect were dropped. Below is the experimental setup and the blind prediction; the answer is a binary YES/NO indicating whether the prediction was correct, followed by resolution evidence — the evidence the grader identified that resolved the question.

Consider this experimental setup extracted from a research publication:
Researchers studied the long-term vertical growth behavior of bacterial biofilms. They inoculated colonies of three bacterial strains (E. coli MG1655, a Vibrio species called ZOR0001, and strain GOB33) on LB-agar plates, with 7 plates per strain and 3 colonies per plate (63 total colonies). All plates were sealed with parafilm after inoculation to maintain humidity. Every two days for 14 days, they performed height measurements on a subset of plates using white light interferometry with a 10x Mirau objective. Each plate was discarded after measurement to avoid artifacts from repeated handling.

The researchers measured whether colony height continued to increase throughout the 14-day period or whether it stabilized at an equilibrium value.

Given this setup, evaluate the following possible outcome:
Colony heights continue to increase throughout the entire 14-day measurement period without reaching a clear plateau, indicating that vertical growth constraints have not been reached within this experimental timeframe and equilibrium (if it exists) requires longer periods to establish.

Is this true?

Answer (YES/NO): NO